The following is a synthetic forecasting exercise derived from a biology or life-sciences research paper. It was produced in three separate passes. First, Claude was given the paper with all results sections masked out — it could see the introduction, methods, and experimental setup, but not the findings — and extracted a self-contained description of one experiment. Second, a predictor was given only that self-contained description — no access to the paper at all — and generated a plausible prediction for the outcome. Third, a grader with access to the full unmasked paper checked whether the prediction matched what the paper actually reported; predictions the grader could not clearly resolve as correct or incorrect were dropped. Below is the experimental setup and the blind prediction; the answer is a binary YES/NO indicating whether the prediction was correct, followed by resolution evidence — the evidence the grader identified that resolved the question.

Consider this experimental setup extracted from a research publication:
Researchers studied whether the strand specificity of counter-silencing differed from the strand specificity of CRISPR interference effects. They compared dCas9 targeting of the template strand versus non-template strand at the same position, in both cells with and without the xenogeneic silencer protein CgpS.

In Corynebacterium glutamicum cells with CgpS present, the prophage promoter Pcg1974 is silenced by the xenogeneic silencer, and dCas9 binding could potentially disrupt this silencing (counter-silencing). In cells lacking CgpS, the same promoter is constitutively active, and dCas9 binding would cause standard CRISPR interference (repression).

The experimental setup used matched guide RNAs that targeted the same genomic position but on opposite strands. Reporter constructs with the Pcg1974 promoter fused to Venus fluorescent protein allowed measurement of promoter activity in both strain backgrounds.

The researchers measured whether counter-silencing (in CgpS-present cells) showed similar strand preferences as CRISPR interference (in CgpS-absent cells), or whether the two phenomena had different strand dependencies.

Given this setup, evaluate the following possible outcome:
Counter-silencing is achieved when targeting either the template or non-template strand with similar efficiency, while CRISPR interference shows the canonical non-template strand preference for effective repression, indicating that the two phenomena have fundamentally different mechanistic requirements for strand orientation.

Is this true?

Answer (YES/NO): NO